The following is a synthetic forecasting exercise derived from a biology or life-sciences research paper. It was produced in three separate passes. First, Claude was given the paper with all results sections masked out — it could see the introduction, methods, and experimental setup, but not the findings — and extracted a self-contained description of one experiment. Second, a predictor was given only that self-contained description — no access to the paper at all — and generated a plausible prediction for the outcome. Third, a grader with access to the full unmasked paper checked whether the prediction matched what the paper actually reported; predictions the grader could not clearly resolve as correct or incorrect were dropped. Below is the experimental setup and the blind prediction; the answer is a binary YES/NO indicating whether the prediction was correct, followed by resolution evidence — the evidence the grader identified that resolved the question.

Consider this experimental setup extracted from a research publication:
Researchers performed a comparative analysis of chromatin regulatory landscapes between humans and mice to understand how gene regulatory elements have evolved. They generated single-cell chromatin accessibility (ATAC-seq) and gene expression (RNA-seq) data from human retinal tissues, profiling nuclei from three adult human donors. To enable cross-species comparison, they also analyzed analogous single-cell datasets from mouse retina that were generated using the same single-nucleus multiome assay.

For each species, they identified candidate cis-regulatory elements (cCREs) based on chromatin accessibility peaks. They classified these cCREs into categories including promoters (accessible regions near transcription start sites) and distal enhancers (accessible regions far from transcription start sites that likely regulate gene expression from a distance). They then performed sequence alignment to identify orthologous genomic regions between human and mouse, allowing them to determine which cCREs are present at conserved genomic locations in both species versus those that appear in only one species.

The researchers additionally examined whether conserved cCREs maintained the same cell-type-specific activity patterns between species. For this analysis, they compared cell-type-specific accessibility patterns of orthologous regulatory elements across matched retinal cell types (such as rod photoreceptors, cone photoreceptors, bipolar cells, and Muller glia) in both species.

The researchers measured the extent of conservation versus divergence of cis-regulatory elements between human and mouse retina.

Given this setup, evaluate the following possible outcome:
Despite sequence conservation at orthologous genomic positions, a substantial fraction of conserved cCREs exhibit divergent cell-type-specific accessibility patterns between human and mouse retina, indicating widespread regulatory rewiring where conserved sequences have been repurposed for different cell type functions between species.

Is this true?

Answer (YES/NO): NO